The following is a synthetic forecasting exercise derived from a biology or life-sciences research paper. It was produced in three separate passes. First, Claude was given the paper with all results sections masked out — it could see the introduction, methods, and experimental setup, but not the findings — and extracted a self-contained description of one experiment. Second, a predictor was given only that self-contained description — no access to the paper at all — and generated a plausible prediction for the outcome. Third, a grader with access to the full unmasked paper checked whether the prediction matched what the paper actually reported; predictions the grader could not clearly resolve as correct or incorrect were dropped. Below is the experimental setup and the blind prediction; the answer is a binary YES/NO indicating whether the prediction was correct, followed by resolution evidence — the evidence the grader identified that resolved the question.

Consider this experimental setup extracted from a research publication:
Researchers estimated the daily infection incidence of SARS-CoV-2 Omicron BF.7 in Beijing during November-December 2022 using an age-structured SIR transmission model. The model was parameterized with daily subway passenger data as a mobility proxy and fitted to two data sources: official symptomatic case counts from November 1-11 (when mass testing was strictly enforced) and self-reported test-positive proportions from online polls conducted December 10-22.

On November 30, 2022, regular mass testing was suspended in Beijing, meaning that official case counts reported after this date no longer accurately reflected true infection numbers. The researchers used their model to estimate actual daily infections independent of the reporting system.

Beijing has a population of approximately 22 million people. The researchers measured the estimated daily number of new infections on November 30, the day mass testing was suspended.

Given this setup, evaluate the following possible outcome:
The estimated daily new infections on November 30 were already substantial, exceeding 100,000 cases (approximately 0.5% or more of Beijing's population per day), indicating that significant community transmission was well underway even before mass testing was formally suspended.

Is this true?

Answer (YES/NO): NO